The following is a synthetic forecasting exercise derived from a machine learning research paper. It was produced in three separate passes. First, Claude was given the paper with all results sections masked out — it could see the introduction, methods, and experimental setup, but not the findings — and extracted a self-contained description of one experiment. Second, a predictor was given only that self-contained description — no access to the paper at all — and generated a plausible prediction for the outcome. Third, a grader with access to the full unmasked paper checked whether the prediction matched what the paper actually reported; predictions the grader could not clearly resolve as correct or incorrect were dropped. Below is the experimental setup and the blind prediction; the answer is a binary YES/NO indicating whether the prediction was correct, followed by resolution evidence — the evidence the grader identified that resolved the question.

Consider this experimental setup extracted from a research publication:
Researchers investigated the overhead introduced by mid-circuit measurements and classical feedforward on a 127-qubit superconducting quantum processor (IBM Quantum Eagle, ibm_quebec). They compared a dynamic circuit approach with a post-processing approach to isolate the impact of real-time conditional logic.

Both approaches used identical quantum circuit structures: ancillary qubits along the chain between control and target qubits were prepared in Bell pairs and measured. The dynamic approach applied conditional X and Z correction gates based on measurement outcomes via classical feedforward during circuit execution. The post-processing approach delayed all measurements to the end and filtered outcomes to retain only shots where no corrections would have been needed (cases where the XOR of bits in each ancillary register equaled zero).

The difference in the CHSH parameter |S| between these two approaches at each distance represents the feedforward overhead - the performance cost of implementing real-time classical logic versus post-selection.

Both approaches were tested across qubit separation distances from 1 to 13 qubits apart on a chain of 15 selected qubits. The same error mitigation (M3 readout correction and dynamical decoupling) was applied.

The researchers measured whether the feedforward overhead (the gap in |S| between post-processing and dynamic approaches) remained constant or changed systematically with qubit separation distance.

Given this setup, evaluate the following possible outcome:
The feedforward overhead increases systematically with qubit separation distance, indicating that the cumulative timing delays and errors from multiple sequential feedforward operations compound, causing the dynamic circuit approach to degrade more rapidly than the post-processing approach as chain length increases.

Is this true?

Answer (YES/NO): NO